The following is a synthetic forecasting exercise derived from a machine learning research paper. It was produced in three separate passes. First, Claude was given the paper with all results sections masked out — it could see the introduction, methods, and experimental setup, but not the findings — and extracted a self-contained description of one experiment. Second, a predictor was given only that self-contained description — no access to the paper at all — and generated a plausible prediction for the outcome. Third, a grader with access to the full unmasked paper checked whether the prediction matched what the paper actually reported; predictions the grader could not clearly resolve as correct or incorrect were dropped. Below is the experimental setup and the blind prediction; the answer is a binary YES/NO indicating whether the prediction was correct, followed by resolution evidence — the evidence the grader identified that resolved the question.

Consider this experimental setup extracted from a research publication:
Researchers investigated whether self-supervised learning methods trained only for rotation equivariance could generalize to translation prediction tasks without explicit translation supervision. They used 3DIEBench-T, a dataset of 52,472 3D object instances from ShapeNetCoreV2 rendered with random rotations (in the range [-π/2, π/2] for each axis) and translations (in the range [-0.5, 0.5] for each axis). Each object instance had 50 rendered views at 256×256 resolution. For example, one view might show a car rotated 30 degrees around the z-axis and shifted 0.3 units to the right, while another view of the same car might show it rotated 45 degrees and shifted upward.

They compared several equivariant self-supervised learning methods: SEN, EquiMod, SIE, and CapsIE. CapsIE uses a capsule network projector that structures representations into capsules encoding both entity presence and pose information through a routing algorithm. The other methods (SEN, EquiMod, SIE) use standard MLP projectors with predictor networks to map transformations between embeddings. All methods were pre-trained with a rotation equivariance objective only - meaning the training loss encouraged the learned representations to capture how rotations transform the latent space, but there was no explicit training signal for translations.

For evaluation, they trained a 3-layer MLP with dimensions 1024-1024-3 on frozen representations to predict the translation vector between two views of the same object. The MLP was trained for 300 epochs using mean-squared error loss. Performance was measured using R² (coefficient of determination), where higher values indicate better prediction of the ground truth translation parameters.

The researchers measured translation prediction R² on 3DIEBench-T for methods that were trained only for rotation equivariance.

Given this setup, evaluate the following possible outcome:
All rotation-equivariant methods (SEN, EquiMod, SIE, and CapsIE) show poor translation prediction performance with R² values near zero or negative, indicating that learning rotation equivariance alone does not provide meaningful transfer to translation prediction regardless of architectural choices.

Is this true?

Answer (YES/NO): NO